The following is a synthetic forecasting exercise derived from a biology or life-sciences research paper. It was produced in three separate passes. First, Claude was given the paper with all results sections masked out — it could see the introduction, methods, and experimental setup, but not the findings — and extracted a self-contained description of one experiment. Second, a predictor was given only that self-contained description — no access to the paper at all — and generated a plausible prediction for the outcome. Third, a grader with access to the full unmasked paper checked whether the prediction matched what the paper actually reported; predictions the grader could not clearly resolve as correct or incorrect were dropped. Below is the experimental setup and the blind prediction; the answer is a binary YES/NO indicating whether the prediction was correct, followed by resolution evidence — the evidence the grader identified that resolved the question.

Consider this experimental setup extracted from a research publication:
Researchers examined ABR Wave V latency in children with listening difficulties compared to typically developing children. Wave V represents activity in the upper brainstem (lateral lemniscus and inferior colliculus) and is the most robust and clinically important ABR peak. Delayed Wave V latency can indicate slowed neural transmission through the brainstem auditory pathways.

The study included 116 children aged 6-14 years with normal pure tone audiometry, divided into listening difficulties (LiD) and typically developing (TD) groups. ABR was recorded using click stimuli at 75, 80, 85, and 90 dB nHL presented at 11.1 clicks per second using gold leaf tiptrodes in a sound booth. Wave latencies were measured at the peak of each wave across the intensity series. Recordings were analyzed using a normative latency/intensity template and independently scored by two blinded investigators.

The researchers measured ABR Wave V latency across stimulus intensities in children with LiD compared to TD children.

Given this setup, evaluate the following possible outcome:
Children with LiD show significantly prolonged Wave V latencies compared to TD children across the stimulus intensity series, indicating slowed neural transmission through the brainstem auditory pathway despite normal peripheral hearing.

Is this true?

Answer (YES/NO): NO